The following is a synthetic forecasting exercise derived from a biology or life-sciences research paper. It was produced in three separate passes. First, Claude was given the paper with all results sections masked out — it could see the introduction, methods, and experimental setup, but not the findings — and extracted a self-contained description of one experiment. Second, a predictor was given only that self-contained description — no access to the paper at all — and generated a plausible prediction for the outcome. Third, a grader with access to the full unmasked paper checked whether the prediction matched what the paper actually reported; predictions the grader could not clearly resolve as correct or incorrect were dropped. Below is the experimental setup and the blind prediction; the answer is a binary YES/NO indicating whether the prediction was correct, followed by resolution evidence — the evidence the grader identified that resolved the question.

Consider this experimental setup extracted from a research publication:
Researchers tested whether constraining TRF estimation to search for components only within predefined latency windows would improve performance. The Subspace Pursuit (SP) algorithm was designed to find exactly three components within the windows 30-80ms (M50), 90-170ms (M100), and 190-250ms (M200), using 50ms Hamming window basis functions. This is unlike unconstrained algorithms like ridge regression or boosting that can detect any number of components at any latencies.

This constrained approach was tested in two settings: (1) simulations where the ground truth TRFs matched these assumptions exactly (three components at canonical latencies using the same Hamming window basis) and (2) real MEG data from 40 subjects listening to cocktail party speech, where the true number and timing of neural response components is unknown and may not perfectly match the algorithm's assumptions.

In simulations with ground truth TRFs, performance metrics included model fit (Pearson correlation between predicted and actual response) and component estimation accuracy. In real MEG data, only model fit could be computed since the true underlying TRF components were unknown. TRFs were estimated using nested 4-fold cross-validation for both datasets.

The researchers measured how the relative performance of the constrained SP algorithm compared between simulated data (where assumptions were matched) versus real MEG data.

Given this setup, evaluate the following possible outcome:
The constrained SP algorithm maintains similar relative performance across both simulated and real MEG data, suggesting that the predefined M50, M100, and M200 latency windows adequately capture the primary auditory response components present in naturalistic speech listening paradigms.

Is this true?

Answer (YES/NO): NO